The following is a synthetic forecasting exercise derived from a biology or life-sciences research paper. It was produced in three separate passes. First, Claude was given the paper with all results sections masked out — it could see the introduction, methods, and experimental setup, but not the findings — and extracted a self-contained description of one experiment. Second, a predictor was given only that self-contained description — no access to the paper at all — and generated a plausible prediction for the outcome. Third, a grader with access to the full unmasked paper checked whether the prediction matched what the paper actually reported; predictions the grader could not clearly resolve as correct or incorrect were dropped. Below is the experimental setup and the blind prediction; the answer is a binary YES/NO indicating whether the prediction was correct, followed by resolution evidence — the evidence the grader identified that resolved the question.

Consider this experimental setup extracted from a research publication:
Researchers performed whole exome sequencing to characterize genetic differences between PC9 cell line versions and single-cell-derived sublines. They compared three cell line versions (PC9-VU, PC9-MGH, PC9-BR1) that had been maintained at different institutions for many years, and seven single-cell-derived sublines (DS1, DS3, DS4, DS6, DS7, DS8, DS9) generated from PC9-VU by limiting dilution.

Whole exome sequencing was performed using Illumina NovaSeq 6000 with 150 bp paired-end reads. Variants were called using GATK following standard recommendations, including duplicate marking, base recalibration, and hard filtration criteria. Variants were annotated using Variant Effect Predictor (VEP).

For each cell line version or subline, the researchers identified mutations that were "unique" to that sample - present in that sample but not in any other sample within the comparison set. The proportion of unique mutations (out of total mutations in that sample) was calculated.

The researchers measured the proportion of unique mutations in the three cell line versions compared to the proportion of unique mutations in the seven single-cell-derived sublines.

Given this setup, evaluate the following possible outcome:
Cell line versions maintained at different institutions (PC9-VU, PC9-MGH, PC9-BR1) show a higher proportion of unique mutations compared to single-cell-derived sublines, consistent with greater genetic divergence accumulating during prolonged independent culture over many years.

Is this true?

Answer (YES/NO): YES